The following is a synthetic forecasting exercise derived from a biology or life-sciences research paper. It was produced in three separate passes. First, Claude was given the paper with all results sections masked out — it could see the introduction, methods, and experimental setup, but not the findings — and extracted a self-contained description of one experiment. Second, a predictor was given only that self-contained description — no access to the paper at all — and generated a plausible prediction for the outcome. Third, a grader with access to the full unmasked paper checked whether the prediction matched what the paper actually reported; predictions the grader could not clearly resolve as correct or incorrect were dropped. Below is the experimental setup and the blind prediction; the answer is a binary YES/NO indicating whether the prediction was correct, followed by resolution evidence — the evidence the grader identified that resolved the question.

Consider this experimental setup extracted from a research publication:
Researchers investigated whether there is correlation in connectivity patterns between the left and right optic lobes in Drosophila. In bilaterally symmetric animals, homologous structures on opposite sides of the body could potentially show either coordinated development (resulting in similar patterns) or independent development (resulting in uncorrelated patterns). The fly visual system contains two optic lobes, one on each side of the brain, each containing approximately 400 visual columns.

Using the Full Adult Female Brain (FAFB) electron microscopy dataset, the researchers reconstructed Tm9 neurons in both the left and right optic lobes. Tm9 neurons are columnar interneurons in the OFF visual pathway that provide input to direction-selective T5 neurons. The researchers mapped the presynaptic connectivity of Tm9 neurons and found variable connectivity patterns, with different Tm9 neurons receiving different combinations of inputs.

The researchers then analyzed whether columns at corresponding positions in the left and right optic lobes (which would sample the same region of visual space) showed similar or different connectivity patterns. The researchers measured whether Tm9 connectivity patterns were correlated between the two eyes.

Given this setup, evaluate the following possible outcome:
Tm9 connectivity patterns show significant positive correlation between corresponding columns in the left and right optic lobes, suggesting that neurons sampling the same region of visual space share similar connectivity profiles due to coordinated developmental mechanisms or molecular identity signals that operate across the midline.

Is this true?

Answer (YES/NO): NO